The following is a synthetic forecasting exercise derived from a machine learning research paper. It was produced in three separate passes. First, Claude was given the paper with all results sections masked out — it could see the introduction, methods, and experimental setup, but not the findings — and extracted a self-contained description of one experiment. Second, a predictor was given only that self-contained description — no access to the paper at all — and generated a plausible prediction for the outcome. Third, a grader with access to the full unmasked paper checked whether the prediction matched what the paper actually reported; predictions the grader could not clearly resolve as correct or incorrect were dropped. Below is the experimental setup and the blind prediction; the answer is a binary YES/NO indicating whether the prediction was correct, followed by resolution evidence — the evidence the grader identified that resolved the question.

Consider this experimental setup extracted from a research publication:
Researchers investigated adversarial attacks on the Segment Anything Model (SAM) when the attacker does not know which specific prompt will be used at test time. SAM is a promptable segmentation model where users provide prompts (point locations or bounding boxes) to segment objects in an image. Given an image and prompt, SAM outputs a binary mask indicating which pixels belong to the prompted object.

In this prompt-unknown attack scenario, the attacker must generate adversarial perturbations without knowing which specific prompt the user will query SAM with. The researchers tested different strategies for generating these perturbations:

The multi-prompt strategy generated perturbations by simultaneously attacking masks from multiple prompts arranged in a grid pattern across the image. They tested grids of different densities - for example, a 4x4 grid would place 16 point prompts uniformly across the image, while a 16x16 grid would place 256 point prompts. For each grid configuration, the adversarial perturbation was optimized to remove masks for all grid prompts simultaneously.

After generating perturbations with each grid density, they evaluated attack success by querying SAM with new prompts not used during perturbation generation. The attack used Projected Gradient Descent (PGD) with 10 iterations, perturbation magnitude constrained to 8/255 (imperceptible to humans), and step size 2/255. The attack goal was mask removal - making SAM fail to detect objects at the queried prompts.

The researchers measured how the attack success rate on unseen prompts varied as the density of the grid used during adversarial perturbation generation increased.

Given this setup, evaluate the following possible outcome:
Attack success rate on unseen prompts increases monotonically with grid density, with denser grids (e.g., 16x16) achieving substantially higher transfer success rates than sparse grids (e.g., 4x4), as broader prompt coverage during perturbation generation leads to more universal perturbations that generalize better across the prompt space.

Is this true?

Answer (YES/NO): YES